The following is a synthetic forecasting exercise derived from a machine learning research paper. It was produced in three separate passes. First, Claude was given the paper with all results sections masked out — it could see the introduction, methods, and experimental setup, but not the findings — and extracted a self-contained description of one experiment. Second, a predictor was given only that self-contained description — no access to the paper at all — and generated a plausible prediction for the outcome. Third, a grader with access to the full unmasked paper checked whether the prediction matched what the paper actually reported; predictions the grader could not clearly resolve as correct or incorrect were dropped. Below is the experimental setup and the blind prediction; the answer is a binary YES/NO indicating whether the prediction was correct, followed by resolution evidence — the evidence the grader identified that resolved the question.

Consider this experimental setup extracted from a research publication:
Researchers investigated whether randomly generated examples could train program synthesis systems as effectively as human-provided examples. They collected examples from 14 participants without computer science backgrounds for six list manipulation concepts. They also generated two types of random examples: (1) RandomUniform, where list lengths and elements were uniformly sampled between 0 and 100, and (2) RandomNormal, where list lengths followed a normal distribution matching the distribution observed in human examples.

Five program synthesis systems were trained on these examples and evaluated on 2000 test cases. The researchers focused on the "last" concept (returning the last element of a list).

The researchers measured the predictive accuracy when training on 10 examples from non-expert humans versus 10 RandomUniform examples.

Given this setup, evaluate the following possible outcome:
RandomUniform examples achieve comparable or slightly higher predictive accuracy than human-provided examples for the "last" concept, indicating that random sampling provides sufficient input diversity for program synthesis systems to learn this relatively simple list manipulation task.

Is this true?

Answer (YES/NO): NO